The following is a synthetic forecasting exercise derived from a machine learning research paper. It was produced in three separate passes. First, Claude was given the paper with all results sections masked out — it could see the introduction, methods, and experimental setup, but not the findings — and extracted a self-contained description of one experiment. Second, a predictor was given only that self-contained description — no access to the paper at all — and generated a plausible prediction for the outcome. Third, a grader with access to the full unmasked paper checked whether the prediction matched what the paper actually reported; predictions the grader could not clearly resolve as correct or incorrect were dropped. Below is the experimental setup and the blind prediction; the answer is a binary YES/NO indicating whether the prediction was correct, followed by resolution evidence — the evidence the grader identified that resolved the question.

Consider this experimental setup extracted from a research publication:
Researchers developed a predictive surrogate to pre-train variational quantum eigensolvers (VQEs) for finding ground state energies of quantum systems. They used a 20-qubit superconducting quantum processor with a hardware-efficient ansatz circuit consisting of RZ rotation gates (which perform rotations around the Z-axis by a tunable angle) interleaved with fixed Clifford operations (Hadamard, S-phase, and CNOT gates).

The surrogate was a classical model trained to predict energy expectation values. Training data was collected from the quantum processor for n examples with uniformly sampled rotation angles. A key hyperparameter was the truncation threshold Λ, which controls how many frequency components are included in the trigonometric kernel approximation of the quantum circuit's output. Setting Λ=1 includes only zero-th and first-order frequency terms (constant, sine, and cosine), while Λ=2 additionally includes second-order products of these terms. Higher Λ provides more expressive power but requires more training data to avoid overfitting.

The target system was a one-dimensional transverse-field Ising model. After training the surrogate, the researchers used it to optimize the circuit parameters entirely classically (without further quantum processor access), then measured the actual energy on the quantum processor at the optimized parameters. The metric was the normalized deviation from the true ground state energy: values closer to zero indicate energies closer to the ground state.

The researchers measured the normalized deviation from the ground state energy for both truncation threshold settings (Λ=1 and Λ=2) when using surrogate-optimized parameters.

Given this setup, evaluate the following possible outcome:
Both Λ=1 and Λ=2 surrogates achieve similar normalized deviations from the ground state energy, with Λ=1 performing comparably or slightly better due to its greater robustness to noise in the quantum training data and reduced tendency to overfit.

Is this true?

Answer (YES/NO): NO